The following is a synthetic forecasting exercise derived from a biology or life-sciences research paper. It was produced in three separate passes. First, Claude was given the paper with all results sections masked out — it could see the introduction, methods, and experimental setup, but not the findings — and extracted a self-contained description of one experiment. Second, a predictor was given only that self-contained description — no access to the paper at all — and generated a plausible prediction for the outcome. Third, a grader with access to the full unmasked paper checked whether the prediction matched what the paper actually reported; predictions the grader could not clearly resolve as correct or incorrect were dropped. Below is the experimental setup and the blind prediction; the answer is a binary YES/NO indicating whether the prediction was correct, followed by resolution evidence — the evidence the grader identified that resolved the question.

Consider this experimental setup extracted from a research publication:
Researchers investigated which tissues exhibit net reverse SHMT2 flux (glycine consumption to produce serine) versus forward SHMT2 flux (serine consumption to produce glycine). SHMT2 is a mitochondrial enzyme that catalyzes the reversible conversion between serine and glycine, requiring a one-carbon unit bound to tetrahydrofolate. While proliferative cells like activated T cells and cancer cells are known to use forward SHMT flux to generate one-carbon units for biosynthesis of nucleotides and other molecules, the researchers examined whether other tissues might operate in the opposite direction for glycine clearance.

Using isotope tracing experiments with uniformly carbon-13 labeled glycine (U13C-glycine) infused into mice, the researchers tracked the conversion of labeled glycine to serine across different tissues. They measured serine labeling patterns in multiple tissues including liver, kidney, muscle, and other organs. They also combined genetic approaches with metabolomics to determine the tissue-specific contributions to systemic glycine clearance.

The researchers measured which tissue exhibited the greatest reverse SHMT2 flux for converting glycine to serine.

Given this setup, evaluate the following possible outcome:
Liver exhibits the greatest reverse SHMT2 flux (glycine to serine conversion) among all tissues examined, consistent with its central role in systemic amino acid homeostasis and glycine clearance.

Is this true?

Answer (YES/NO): NO